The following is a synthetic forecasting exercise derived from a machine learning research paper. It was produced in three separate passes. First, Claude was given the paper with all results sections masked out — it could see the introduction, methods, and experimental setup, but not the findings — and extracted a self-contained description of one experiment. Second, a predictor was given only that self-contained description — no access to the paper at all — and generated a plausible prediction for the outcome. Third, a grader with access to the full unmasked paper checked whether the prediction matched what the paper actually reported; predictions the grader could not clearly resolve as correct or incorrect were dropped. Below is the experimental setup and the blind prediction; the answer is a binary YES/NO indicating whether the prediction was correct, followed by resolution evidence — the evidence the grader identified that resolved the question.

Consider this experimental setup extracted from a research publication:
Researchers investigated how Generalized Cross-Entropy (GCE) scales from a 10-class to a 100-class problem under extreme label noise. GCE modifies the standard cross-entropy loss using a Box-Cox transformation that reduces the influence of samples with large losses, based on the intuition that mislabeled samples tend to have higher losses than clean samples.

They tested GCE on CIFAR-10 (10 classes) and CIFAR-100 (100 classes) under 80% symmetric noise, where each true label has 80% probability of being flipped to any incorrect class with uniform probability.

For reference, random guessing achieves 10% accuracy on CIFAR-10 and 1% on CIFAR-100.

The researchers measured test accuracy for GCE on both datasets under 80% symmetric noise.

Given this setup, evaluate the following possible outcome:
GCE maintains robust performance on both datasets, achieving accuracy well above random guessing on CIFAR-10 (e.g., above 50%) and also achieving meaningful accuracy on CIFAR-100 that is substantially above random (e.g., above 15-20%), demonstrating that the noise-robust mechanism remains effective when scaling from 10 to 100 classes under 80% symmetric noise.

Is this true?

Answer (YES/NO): NO